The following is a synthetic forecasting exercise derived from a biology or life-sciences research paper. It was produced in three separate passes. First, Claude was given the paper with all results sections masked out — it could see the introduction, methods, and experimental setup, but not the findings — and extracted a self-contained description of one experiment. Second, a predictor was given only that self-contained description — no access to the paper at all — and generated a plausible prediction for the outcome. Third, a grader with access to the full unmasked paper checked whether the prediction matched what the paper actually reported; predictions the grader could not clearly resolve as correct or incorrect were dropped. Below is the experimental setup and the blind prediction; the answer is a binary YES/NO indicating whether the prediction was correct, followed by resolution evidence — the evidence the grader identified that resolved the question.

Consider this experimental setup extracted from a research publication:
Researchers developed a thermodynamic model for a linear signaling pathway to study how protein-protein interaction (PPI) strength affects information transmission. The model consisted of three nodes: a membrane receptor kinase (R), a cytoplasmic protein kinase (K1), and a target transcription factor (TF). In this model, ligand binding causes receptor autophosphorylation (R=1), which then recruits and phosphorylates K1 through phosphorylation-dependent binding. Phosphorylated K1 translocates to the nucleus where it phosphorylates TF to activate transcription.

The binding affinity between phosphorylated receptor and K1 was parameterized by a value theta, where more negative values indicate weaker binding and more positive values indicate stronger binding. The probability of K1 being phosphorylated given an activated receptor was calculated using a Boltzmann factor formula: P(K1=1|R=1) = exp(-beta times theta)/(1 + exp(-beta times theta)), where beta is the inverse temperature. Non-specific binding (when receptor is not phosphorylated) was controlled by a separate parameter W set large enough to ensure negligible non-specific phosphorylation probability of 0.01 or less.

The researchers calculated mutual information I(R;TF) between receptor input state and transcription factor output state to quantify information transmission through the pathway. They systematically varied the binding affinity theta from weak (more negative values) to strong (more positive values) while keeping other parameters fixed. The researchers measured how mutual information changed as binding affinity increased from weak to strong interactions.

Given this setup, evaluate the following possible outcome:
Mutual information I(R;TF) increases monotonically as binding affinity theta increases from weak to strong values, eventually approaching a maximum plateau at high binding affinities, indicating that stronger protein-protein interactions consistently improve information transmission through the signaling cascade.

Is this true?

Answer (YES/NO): YES